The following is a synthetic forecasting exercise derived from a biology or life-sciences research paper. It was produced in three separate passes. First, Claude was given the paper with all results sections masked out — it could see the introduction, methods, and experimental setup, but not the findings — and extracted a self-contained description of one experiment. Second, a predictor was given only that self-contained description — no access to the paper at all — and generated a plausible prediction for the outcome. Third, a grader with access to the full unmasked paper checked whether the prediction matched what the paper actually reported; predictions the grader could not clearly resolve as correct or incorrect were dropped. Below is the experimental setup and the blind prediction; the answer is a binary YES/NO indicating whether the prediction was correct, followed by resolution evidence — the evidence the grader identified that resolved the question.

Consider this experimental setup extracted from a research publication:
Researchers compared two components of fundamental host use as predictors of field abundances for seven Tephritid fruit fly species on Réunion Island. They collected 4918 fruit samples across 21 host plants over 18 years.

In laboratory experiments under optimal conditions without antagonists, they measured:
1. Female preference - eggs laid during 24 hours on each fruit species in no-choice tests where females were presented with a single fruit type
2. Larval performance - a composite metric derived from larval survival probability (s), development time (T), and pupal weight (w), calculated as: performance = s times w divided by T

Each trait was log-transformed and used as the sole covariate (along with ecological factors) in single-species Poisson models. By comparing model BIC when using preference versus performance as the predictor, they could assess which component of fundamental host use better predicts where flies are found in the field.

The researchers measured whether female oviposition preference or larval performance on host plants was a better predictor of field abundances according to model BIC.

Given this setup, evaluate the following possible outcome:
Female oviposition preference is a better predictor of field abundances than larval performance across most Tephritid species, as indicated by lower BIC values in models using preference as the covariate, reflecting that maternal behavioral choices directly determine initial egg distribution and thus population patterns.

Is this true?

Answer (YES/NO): NO